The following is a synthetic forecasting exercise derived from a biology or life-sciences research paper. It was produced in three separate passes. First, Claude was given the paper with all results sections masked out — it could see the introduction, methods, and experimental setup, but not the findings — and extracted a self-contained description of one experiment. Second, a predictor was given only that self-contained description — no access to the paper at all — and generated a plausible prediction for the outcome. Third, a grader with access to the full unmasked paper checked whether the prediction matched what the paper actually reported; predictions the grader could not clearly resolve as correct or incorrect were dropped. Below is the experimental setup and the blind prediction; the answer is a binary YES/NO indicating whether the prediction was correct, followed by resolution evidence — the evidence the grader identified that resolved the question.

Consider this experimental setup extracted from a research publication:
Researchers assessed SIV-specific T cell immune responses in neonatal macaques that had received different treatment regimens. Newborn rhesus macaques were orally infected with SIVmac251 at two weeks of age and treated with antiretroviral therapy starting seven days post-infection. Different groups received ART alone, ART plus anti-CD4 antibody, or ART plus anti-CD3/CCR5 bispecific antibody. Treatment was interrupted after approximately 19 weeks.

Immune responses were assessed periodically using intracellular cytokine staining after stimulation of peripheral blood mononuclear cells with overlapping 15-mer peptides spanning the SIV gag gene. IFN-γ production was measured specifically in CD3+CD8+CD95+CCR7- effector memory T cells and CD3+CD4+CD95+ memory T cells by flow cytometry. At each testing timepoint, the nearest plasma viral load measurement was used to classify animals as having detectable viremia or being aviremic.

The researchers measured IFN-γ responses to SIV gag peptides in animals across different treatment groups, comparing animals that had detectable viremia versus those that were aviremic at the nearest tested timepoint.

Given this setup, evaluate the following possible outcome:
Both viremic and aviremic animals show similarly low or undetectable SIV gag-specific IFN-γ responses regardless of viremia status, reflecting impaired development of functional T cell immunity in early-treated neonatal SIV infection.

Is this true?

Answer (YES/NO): NO